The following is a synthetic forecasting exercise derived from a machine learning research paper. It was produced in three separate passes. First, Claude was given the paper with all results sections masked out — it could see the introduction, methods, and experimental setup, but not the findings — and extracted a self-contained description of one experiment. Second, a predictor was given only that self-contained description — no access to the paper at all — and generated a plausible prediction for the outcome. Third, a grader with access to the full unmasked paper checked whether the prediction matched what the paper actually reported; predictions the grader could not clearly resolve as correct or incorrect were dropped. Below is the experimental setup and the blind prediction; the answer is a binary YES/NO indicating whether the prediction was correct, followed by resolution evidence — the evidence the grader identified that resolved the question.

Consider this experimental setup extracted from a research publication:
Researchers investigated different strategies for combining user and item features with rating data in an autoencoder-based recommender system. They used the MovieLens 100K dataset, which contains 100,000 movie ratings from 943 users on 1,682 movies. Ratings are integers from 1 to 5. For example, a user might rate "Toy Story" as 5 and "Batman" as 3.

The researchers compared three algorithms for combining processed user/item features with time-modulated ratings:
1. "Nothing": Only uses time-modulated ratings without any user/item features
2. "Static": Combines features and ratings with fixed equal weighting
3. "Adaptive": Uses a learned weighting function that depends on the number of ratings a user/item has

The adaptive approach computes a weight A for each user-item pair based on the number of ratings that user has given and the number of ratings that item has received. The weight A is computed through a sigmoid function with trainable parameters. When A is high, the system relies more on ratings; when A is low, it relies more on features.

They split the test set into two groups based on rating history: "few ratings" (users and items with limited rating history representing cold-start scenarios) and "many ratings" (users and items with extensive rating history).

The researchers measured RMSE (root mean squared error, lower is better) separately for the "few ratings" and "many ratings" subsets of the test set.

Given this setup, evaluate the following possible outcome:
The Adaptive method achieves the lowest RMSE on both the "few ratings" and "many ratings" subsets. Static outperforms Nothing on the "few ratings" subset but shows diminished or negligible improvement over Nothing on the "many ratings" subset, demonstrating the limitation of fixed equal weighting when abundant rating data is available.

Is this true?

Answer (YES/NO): NO